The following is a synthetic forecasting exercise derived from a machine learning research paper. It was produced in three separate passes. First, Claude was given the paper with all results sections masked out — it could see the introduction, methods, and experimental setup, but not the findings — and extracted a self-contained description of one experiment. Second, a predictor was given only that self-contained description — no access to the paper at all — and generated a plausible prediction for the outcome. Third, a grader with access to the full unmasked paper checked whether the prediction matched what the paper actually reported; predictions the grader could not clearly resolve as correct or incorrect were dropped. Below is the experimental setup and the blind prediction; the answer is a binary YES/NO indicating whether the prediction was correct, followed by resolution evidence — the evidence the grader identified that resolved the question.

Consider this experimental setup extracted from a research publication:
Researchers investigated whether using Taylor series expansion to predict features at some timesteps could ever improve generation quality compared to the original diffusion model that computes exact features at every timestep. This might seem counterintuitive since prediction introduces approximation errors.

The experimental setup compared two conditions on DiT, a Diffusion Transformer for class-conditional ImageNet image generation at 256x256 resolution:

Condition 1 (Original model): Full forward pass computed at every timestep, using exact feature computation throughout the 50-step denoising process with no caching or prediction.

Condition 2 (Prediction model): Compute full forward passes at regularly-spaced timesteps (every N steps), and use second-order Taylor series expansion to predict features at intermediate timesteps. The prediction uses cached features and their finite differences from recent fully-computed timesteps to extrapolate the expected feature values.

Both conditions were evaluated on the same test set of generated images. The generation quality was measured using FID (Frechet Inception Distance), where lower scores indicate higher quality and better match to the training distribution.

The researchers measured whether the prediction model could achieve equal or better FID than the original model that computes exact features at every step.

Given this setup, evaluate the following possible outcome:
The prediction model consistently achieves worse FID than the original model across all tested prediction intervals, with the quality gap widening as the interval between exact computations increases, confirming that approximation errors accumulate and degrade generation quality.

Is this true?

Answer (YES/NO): YES